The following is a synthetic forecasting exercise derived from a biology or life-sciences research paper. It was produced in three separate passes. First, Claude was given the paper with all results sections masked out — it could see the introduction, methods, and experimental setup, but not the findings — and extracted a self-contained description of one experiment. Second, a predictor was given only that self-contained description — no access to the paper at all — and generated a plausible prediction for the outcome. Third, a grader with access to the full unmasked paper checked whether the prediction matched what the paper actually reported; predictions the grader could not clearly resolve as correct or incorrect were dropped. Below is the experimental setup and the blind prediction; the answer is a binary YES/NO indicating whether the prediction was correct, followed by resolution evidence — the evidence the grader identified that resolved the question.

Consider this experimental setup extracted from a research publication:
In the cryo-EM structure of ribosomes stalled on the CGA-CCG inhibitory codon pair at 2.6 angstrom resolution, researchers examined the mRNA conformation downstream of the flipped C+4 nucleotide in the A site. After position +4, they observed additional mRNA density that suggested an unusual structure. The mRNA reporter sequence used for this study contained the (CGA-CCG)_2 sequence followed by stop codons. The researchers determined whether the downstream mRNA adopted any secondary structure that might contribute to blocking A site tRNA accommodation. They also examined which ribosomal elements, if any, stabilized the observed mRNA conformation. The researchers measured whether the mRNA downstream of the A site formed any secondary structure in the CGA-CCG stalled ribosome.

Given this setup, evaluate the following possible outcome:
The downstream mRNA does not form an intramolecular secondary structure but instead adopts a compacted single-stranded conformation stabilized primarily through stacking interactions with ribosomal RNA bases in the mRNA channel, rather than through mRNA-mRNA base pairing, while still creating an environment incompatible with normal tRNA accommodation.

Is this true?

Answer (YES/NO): NO